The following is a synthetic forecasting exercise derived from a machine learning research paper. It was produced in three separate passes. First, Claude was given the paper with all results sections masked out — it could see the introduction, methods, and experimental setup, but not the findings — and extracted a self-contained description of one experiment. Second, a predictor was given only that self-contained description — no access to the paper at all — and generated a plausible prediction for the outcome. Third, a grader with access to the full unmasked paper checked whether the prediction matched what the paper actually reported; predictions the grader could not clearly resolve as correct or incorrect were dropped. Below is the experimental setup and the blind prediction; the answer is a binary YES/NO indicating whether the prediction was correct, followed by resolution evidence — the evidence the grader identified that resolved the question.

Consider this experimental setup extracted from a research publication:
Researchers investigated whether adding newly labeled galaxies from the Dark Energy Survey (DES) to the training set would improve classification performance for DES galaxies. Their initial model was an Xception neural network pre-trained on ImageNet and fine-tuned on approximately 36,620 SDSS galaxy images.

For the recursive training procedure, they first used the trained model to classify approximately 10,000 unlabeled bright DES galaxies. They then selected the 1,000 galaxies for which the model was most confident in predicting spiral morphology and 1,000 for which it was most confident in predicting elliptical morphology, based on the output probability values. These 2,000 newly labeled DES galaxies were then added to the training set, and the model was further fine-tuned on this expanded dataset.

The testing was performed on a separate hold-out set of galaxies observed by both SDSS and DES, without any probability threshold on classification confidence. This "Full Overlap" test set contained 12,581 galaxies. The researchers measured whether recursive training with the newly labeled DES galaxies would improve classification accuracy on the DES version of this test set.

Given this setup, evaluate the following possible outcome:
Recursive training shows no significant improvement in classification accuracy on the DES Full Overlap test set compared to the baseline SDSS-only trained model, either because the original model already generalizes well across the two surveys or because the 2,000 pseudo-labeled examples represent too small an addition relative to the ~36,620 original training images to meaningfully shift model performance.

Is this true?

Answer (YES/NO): NO